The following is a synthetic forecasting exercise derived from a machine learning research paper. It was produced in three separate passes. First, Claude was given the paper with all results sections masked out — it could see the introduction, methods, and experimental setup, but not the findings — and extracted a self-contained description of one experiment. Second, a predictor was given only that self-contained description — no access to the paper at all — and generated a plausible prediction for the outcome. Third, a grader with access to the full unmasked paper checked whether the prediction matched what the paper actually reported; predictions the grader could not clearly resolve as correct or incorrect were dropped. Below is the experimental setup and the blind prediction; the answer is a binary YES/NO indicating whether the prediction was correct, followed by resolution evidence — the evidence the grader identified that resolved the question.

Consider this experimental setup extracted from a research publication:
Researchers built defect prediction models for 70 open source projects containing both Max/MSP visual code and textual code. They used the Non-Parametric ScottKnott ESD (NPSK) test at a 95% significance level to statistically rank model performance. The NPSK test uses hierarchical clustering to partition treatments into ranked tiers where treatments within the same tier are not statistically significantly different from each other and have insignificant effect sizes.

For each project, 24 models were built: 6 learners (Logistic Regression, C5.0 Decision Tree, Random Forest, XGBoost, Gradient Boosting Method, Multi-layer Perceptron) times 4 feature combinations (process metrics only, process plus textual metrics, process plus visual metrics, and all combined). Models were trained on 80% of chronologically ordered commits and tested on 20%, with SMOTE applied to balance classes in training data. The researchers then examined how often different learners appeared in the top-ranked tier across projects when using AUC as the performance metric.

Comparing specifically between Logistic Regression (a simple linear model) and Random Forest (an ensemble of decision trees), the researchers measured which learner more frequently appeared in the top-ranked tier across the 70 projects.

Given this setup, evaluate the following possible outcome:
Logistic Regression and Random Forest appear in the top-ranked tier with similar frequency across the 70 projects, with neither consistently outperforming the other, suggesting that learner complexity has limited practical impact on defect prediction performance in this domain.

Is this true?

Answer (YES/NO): NO